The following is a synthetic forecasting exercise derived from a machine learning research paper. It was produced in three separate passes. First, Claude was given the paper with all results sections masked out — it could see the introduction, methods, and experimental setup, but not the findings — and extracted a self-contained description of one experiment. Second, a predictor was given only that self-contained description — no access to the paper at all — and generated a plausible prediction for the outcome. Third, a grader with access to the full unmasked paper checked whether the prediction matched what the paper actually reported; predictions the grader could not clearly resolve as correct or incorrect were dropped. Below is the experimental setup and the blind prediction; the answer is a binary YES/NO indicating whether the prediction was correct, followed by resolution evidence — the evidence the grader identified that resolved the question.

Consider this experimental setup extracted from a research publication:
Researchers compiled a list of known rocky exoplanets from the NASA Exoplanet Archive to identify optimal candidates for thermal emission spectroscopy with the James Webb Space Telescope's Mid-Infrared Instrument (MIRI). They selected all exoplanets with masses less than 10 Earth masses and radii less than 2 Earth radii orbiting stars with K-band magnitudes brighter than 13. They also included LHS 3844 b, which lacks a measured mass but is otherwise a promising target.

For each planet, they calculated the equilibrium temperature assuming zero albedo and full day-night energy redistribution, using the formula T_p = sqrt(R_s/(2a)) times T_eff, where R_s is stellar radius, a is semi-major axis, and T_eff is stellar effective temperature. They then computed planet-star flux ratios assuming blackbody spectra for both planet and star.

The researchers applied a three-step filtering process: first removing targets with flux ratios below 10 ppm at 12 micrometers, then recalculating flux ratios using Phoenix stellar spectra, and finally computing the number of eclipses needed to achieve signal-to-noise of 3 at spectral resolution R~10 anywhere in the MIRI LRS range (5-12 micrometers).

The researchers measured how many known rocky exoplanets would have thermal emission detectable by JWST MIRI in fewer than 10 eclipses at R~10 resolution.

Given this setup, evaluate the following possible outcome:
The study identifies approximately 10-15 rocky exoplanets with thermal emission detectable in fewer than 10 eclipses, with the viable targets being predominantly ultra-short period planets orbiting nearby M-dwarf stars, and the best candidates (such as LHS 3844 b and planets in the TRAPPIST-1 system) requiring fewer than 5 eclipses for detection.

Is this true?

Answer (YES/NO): NO